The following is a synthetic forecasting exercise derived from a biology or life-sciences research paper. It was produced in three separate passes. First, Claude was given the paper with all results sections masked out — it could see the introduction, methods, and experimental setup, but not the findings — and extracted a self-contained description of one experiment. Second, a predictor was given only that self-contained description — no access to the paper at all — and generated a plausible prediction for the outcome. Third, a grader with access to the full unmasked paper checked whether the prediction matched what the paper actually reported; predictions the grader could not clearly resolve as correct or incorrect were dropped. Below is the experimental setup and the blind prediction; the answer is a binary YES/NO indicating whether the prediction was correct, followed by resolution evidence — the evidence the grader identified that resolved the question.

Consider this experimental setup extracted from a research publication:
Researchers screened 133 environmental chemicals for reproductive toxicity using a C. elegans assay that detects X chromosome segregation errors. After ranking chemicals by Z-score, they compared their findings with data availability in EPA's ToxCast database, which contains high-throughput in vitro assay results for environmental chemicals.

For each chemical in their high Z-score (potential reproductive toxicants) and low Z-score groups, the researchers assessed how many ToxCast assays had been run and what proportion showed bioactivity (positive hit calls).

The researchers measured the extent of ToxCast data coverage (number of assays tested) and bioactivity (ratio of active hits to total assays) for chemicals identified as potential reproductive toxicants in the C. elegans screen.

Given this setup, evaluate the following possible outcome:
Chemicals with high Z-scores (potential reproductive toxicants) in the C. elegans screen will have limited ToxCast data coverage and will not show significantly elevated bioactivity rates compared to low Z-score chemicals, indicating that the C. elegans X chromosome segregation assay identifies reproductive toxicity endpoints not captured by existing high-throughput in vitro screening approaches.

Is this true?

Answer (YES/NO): NO